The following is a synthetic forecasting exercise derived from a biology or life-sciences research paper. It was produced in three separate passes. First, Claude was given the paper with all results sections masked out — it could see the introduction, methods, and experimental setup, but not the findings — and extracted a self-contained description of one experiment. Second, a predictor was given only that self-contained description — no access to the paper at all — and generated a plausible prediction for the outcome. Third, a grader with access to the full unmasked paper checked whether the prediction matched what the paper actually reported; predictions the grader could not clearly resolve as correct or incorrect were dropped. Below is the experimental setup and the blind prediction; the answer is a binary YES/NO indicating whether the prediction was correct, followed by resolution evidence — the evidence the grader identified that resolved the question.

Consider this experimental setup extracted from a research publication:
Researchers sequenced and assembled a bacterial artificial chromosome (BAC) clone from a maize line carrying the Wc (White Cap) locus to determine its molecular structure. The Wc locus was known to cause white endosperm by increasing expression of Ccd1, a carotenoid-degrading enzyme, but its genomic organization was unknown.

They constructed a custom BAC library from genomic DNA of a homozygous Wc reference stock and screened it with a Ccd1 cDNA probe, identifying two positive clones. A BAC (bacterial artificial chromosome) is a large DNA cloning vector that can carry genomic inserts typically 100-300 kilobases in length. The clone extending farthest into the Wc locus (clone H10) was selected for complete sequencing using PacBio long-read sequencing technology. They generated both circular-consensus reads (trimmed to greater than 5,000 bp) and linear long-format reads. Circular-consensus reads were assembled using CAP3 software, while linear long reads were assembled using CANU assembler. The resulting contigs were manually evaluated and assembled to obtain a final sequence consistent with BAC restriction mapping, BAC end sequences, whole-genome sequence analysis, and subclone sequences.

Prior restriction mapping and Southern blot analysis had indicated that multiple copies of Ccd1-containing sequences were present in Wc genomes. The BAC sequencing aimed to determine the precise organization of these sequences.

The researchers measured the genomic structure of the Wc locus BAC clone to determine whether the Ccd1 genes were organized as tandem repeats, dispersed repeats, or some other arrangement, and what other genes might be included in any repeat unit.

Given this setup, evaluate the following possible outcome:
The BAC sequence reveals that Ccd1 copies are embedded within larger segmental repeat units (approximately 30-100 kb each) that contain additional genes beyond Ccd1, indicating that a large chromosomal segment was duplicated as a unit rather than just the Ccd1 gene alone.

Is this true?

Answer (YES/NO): NO